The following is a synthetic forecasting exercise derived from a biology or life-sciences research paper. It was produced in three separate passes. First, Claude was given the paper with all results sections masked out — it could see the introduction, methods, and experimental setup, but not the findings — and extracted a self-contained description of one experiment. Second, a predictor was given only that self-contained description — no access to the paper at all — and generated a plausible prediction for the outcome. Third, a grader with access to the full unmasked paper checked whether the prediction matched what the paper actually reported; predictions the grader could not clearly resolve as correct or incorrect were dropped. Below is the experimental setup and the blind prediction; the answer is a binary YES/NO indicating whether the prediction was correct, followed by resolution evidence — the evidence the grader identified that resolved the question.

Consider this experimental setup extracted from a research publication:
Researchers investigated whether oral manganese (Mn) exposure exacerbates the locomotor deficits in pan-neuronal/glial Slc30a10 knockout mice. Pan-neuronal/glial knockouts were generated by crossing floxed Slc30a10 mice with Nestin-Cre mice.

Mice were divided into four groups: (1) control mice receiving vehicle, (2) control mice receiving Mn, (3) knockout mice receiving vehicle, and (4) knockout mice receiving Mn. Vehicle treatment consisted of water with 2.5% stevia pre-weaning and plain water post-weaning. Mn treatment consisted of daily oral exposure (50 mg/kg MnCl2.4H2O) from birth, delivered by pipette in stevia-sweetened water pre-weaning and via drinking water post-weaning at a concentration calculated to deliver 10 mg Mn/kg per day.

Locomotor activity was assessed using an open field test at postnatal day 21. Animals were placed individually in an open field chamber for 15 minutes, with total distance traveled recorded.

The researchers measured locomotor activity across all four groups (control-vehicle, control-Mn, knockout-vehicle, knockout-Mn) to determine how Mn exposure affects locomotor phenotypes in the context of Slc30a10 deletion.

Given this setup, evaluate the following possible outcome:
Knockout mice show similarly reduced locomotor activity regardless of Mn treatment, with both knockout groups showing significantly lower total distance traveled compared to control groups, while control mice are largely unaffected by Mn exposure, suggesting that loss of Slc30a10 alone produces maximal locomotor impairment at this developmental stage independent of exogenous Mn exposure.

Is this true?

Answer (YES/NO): NO